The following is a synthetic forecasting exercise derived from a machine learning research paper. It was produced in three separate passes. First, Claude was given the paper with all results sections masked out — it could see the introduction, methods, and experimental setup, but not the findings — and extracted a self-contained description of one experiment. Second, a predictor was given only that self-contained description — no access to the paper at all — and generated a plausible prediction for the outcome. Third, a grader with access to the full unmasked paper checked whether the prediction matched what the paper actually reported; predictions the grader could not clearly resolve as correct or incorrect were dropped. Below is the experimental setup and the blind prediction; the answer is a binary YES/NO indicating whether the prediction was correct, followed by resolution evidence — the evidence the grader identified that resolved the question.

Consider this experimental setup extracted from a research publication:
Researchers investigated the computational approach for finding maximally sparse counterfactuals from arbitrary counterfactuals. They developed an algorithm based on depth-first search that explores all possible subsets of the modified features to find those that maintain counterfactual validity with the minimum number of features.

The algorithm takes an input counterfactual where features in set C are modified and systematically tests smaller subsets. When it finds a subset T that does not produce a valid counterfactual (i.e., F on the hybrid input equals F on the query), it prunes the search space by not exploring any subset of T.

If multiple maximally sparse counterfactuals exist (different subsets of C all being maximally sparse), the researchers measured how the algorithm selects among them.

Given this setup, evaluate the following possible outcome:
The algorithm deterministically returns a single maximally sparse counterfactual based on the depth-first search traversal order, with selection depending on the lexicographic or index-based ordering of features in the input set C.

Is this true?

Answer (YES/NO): NO